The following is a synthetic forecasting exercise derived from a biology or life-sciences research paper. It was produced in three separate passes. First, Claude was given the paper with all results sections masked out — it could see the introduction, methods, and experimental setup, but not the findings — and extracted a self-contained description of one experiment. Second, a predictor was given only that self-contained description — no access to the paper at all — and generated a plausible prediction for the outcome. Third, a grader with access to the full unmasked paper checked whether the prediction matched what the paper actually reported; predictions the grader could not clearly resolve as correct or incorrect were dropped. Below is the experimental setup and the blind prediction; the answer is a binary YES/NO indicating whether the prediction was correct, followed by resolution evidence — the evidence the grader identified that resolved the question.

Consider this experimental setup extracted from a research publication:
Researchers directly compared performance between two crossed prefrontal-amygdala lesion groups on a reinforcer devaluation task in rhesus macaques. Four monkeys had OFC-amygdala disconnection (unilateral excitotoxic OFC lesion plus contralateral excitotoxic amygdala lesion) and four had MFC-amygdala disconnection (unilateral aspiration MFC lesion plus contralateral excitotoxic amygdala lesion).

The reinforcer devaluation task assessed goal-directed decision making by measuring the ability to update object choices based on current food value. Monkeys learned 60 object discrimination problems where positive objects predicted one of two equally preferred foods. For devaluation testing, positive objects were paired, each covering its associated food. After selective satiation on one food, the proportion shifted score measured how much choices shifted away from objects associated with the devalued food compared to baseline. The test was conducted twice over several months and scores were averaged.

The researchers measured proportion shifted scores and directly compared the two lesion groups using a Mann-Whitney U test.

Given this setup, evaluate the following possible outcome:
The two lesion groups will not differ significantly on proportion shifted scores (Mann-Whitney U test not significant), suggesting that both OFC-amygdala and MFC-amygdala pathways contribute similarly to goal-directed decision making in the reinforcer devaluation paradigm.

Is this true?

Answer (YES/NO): NO